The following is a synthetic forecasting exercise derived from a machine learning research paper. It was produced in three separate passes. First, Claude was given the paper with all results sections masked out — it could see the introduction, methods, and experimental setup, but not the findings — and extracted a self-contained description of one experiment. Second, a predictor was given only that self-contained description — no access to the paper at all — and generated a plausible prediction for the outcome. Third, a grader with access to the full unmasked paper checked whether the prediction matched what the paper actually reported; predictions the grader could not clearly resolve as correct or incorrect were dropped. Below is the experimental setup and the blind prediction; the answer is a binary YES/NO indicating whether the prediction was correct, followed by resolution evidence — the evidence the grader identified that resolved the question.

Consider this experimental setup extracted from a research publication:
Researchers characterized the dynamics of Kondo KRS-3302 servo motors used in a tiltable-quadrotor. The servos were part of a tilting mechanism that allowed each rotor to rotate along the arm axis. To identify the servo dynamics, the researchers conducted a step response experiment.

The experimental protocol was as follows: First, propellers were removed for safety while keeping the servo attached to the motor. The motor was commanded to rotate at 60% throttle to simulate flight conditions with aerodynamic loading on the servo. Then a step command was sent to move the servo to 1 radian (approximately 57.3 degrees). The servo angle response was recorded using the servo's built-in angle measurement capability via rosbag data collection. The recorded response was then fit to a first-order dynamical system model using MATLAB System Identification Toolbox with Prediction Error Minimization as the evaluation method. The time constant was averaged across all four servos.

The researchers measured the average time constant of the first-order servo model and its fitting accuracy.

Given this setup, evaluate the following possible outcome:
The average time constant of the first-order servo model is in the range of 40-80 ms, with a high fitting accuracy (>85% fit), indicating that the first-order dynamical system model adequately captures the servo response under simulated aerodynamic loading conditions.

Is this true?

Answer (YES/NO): NO